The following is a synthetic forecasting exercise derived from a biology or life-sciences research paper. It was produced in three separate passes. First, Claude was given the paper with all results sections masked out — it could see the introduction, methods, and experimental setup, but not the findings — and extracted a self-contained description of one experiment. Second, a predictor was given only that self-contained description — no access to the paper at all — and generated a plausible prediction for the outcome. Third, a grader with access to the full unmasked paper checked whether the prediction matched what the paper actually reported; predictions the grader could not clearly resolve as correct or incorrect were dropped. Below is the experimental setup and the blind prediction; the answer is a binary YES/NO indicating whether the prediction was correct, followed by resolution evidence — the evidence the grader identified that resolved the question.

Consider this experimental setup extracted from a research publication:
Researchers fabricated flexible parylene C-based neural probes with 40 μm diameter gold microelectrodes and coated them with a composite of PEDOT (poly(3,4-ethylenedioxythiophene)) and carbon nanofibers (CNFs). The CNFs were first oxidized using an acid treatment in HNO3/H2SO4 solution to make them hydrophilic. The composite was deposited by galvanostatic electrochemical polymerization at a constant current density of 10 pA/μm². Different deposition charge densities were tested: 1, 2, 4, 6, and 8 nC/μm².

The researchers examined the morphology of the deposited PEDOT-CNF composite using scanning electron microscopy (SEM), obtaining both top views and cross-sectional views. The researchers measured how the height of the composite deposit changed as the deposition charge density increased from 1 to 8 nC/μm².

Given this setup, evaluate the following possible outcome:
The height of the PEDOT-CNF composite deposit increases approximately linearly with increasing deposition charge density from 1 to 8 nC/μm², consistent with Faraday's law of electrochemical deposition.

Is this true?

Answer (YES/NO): YES